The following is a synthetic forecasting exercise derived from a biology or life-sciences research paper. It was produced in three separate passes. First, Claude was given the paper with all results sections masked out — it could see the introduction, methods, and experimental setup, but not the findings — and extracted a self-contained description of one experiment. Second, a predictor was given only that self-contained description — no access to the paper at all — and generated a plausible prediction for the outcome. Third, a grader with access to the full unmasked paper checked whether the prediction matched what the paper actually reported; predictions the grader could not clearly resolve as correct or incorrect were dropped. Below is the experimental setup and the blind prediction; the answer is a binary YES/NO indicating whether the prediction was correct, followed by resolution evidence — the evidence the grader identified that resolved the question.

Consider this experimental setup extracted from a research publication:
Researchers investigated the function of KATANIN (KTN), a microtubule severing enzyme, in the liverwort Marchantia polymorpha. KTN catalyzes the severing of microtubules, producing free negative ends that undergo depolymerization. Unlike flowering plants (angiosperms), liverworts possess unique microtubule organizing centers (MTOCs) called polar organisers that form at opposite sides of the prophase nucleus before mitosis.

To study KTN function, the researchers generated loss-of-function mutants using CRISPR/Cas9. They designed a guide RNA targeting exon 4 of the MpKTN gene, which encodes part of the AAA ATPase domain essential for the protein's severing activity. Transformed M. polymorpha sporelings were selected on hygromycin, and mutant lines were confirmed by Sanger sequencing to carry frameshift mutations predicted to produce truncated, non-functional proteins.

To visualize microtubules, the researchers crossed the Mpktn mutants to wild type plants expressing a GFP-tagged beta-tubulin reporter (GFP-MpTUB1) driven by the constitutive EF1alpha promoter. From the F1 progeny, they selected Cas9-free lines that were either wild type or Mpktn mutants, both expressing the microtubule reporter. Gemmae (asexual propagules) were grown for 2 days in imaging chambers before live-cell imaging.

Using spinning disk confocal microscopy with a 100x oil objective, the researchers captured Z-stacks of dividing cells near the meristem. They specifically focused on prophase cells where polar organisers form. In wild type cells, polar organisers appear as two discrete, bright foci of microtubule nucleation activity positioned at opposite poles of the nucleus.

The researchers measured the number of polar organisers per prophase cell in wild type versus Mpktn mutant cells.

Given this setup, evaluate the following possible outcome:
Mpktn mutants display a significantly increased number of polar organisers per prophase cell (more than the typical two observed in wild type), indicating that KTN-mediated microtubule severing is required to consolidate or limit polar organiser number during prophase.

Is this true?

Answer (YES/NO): YES